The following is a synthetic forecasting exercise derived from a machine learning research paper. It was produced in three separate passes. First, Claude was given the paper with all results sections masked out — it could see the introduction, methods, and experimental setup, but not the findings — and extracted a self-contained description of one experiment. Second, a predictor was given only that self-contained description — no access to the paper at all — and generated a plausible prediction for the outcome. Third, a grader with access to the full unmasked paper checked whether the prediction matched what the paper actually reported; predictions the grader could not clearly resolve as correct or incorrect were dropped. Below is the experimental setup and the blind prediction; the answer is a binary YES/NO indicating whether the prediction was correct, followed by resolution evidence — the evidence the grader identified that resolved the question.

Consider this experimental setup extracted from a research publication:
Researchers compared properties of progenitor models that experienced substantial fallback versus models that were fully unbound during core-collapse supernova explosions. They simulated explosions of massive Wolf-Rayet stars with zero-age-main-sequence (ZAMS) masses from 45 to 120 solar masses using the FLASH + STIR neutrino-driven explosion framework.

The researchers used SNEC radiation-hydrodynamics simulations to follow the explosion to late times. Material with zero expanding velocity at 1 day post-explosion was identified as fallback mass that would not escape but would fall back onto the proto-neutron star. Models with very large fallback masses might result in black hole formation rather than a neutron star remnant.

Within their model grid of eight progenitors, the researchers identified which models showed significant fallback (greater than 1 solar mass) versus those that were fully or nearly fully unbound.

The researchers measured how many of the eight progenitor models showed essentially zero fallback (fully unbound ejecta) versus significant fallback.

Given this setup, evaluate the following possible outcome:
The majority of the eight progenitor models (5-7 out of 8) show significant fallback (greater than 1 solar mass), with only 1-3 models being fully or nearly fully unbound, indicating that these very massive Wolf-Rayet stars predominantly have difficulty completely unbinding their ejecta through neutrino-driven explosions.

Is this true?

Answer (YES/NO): NO